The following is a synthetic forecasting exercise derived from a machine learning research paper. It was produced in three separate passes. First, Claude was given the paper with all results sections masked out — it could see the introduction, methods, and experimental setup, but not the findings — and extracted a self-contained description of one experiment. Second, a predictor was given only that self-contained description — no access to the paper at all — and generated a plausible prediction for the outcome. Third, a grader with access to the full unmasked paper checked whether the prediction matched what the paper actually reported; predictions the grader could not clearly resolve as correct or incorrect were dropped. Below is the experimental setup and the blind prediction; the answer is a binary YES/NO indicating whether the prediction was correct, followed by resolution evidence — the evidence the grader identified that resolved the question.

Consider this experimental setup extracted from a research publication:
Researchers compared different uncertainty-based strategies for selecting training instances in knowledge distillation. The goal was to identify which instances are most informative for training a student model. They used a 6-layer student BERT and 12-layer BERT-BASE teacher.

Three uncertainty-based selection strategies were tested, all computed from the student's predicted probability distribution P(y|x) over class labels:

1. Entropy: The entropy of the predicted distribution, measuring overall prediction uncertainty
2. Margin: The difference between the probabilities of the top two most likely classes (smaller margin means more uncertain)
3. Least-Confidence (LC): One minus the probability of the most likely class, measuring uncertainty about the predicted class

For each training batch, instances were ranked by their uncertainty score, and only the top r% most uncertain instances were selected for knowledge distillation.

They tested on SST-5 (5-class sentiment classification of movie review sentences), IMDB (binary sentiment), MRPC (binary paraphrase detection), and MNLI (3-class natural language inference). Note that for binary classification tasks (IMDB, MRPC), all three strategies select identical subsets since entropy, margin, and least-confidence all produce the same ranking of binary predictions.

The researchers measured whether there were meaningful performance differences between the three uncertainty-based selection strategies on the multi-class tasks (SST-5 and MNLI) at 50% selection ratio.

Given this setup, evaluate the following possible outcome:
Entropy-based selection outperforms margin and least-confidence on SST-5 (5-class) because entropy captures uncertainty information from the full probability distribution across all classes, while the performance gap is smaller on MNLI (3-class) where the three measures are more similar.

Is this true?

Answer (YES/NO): NO